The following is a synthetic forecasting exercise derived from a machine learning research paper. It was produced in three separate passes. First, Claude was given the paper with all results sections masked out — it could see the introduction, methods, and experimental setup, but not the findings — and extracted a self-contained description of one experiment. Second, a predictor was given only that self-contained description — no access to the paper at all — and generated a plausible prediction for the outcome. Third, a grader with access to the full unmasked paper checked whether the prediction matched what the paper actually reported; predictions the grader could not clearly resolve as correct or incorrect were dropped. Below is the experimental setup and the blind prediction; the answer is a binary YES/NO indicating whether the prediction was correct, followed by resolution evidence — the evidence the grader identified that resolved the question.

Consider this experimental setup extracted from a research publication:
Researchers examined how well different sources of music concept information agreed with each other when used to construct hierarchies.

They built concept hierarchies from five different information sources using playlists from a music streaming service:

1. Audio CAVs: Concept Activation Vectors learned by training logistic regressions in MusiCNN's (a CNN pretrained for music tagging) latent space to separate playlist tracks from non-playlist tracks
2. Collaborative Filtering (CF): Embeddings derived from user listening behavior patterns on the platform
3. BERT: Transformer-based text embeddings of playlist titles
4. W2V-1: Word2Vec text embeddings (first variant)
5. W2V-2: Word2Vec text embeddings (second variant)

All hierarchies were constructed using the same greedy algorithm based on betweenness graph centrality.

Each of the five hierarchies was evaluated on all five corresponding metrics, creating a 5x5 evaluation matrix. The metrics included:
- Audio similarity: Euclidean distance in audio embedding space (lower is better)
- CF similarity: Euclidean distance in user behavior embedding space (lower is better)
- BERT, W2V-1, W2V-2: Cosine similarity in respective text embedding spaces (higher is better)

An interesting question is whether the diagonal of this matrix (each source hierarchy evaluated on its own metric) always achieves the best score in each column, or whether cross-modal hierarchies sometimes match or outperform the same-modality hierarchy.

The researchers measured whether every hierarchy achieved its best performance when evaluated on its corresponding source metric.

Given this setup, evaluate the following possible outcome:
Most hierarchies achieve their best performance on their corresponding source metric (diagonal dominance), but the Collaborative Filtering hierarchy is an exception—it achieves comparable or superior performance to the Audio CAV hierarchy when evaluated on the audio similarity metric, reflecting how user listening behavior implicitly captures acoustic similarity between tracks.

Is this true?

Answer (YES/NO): NO